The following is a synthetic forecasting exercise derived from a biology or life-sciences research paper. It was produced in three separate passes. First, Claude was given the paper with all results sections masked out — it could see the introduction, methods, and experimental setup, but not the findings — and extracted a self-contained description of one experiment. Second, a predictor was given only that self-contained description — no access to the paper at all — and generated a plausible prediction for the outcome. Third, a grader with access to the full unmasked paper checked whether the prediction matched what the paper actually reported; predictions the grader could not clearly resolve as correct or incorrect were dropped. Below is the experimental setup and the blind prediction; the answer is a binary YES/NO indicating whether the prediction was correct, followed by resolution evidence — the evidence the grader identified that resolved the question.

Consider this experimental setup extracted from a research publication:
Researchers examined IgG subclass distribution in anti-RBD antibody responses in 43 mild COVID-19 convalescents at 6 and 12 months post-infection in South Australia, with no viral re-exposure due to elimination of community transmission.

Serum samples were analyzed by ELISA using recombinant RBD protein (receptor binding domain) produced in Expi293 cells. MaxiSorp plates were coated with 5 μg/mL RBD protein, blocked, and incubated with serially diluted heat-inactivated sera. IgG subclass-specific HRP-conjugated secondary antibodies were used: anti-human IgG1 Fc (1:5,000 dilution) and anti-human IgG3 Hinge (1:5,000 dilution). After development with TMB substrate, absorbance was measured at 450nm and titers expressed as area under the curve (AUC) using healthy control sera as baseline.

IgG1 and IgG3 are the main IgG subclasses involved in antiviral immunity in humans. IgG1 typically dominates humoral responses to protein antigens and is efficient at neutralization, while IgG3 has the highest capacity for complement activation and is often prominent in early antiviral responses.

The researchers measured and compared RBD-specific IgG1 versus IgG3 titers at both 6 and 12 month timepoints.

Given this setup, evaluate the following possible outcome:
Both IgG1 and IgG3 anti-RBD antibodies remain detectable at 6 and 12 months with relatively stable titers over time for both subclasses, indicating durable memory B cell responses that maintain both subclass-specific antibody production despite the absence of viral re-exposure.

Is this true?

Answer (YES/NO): NO